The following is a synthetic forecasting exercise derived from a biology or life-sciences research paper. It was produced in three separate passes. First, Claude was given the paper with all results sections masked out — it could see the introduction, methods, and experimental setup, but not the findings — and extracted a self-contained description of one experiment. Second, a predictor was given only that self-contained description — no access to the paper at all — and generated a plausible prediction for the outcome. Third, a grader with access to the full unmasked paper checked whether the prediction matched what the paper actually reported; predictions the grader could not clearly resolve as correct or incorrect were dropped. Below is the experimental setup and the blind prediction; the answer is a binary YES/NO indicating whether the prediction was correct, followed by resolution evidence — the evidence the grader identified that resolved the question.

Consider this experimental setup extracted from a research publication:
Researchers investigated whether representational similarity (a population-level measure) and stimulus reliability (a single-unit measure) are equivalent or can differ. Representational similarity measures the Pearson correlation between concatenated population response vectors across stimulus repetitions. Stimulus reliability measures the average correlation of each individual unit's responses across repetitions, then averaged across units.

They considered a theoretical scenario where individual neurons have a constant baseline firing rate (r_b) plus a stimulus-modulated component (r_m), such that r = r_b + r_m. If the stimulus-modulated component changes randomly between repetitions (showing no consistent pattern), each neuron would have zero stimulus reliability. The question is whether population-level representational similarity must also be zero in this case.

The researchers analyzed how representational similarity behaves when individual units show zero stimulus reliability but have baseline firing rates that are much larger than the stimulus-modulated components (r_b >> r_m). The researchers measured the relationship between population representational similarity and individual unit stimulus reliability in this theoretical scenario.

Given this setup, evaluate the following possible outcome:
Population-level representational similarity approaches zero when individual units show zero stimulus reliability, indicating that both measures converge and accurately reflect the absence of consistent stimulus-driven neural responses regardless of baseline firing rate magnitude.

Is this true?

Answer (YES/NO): NO